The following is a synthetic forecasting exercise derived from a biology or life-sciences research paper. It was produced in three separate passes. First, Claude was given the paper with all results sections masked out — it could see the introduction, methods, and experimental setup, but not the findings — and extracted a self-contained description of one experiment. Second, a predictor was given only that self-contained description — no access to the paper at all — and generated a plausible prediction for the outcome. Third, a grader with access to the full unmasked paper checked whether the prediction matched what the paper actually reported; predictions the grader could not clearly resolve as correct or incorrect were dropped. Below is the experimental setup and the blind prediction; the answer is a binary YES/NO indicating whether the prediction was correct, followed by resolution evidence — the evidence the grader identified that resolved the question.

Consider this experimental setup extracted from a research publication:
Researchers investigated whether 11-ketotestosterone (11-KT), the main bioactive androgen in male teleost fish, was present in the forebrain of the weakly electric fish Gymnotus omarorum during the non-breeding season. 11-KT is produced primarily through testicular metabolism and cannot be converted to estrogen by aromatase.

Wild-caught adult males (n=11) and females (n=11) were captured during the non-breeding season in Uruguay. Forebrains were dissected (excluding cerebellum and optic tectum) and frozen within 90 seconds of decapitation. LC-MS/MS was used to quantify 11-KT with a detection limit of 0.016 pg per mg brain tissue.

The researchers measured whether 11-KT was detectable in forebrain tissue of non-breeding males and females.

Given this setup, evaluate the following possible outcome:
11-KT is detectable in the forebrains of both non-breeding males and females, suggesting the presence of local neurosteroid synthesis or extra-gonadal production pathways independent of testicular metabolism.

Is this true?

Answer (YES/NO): NO